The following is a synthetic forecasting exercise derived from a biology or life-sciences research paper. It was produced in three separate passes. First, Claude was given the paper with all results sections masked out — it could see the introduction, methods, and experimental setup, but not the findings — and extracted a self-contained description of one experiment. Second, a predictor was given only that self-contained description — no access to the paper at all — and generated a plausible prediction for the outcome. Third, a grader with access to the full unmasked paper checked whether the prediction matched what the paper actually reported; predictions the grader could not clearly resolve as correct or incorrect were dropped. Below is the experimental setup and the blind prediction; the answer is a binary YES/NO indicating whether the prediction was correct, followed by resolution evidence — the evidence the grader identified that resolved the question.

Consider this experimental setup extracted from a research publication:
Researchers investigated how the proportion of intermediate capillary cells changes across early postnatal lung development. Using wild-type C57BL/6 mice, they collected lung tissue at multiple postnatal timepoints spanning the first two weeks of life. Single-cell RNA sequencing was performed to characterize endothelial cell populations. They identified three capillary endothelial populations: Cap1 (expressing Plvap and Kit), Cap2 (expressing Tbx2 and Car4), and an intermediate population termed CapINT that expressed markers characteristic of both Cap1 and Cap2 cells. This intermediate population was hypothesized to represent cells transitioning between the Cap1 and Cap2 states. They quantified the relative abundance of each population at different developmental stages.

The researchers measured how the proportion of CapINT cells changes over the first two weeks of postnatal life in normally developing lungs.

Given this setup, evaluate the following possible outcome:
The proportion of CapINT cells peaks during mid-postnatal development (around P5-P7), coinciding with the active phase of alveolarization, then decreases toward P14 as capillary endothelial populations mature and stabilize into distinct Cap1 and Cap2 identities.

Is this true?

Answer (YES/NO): NO